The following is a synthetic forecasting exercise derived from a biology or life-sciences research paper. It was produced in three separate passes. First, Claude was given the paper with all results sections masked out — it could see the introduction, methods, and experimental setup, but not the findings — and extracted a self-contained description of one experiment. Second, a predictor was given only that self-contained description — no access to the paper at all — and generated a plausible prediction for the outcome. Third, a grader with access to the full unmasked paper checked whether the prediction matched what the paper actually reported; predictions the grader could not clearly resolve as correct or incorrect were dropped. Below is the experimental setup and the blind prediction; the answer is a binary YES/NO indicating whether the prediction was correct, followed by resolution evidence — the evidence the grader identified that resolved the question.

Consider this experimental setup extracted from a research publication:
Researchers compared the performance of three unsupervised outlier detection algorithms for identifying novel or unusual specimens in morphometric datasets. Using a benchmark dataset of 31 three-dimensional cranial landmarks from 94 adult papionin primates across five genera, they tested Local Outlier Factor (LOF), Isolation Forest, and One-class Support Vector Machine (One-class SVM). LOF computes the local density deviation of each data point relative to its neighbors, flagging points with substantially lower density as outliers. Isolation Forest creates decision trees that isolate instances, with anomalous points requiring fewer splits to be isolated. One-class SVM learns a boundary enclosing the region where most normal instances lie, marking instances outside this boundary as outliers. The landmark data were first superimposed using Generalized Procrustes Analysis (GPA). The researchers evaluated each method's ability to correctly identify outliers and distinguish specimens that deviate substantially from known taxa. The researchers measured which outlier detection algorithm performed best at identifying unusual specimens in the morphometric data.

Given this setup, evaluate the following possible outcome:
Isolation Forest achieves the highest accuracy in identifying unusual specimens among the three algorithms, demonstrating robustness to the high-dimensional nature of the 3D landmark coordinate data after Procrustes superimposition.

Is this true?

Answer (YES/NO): NO